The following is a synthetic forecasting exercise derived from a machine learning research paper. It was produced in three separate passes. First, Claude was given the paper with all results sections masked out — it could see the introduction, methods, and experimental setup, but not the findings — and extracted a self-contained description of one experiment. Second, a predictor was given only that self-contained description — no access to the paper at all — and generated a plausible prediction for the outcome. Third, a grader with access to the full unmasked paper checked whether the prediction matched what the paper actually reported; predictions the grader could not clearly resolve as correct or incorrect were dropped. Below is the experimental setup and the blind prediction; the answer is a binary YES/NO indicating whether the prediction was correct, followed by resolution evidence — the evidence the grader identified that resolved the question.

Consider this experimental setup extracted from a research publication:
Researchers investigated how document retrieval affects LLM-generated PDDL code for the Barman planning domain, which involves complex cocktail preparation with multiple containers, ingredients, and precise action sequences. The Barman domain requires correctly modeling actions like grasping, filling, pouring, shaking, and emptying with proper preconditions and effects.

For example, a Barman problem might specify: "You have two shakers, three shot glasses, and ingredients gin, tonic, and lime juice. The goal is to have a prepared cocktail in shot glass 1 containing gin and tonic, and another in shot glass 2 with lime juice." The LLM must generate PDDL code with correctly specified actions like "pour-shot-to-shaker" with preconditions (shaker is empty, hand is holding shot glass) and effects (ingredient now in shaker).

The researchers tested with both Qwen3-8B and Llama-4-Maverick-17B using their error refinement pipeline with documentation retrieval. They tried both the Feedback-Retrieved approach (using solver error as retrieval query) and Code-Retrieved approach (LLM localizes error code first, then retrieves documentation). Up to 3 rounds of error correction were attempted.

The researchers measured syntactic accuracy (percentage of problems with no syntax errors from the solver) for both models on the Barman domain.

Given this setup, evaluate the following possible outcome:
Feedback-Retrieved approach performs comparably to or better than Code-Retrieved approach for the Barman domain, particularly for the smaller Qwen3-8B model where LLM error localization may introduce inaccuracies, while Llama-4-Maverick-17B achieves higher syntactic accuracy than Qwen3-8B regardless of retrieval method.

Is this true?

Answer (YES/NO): NO